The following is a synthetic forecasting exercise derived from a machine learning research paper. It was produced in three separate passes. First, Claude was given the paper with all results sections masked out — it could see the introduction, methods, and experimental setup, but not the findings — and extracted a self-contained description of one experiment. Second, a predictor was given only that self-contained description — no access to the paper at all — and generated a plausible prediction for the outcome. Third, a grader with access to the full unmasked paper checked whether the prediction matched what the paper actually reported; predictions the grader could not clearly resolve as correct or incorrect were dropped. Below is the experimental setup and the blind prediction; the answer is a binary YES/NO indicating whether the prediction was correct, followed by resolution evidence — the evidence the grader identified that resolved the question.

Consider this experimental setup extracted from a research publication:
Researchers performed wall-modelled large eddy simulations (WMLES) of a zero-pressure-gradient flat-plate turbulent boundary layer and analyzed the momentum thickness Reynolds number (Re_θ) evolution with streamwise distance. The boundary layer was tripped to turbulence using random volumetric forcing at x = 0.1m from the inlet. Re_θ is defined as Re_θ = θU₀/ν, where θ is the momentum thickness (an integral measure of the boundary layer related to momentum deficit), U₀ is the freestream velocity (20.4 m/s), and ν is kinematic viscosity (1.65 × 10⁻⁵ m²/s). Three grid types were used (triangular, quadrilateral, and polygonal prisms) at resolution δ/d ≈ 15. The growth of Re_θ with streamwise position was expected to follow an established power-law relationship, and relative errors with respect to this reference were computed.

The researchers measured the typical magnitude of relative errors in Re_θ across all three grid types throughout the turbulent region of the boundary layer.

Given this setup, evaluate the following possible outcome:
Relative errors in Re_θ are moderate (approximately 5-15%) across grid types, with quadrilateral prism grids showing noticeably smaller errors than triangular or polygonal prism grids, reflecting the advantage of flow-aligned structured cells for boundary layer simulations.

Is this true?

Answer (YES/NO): NO